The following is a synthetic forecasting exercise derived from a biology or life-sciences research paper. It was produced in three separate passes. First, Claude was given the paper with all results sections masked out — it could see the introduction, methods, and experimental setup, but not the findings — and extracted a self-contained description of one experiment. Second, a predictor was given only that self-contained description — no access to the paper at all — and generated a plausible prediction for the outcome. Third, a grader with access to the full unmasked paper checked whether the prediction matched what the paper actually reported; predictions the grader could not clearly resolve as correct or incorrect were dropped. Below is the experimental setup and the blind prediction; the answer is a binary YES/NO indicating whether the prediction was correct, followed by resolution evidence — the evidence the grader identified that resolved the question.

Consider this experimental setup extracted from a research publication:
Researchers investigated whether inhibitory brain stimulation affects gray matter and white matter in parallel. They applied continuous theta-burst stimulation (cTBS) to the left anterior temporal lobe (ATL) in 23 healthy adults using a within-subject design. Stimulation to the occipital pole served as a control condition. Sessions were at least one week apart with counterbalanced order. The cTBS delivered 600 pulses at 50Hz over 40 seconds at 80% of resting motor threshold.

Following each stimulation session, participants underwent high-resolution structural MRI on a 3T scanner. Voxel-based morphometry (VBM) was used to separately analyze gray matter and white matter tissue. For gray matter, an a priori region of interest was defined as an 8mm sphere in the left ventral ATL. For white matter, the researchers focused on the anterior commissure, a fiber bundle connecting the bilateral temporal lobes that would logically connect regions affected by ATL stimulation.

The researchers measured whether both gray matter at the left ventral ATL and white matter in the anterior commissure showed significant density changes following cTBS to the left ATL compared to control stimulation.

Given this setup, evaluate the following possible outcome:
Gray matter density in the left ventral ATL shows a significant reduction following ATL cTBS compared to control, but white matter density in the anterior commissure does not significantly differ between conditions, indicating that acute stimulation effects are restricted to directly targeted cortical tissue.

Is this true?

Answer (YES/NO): YES